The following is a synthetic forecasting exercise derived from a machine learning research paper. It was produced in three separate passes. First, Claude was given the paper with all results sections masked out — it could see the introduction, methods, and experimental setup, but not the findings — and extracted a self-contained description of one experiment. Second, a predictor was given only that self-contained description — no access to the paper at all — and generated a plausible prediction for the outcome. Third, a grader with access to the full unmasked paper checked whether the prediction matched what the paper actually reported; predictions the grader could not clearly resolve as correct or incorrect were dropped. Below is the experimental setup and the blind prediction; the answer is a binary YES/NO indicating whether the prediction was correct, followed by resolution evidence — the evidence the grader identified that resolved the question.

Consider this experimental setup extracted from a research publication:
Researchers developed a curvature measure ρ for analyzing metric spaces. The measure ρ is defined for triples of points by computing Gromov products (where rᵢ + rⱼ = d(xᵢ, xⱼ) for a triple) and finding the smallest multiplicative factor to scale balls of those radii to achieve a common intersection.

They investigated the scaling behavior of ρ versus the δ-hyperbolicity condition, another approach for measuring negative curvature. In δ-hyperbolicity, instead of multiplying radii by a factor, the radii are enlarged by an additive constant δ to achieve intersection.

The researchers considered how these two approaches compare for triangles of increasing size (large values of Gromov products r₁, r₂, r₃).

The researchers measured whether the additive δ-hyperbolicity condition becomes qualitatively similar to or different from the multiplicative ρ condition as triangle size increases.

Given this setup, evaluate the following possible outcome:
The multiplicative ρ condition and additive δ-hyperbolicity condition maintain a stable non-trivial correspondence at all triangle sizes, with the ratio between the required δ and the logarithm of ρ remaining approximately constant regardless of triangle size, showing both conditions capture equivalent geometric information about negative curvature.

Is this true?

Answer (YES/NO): NO